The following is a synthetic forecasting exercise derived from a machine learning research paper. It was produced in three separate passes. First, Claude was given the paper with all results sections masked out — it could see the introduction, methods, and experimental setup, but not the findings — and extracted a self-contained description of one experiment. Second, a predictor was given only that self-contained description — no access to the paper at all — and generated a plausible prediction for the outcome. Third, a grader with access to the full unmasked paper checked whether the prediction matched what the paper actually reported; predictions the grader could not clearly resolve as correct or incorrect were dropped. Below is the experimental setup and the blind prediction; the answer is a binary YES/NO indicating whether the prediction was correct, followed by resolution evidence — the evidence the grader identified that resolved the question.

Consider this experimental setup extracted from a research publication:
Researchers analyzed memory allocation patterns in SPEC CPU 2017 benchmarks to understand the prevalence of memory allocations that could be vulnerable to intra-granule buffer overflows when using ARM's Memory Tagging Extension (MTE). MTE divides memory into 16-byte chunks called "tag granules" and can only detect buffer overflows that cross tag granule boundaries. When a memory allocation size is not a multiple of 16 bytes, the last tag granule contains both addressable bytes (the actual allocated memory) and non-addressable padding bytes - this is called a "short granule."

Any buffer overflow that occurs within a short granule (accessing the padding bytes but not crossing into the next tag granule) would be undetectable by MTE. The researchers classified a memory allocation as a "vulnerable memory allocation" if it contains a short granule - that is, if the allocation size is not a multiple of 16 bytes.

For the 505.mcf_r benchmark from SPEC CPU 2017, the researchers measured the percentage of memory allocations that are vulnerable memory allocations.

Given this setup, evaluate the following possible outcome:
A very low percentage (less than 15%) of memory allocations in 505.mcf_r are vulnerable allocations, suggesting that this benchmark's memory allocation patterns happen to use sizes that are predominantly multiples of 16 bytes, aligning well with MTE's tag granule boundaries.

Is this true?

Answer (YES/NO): YES